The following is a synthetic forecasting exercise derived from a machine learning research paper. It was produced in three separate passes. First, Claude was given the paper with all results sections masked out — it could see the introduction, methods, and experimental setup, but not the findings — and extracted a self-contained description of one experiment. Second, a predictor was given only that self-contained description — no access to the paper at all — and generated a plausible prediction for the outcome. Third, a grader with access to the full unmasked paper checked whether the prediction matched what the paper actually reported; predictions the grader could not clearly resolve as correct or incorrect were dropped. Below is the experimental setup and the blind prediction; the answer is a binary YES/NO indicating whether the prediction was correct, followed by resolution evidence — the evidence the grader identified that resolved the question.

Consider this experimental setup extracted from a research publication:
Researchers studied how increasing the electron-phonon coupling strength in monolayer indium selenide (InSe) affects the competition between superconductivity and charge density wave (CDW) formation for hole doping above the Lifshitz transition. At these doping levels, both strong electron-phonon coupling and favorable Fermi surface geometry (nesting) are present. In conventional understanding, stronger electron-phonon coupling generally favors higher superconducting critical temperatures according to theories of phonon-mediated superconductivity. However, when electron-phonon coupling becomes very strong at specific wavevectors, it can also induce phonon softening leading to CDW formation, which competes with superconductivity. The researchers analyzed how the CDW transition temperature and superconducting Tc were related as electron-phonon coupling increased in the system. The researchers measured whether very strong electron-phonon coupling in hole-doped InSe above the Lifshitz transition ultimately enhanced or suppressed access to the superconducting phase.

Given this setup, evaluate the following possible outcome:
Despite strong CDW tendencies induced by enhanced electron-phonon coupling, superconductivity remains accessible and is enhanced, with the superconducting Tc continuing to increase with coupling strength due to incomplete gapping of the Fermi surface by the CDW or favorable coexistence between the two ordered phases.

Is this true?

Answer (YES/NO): NO